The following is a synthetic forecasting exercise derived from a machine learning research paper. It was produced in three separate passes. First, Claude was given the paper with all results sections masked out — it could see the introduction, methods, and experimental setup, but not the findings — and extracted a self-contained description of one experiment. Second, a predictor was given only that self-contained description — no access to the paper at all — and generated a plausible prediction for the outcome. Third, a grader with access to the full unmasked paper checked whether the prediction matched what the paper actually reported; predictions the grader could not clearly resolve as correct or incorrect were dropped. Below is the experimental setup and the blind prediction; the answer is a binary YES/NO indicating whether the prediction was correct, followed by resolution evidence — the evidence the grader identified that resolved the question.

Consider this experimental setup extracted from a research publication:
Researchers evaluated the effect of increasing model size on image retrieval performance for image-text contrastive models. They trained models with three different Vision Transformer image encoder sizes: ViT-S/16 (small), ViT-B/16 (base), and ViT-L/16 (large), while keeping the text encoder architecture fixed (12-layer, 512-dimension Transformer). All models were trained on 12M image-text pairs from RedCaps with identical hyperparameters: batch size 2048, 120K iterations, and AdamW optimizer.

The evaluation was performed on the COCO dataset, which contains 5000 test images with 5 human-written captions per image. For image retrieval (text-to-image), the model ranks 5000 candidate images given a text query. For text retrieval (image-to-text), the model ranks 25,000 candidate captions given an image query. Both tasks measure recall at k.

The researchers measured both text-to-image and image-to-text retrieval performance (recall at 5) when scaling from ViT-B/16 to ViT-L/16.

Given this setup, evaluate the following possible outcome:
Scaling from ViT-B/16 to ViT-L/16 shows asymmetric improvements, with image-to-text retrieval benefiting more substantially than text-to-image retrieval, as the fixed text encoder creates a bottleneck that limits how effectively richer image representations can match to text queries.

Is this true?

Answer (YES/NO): NO